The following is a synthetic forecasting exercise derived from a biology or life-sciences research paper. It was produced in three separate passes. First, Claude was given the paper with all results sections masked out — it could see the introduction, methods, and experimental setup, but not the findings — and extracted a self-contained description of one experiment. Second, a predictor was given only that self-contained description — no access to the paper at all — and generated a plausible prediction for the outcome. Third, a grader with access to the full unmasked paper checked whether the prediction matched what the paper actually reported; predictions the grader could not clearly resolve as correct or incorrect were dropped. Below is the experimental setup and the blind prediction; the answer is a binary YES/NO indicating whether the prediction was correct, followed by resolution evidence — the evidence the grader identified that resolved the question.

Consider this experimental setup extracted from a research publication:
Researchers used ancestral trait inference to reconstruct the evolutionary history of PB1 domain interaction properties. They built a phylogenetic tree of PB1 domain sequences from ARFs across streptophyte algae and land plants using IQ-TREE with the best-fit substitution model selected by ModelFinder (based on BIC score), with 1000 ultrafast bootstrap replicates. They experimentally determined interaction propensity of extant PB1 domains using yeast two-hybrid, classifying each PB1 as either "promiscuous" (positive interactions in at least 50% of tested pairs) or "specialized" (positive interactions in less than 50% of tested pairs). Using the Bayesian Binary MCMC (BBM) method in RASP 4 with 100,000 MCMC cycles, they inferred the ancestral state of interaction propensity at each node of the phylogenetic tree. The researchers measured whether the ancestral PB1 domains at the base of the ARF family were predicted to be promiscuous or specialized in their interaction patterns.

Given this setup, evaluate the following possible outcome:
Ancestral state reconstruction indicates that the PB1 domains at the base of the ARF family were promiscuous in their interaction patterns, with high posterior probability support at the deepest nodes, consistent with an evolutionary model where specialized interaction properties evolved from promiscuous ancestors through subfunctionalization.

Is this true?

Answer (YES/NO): YES